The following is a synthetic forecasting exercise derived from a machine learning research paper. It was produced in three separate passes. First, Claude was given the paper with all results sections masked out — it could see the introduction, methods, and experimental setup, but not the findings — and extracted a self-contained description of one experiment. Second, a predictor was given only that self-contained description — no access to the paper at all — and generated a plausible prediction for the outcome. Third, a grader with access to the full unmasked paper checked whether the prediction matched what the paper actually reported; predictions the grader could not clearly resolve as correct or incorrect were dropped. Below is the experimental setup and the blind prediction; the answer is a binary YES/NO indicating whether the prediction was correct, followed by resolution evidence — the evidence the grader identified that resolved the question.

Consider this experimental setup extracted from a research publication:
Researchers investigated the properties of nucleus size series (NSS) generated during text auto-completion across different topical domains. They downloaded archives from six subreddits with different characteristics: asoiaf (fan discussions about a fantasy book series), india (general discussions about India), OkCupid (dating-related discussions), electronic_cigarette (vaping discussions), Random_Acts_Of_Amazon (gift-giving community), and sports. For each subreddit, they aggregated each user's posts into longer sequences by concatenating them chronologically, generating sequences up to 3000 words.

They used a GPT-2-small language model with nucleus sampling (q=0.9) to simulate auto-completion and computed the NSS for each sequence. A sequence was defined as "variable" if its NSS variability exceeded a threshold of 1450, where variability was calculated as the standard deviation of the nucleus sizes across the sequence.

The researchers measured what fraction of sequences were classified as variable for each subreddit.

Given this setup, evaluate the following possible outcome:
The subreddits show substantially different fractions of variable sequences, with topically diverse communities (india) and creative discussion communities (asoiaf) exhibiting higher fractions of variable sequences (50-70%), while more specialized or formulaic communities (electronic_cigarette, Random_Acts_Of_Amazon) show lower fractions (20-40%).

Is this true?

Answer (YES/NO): NO